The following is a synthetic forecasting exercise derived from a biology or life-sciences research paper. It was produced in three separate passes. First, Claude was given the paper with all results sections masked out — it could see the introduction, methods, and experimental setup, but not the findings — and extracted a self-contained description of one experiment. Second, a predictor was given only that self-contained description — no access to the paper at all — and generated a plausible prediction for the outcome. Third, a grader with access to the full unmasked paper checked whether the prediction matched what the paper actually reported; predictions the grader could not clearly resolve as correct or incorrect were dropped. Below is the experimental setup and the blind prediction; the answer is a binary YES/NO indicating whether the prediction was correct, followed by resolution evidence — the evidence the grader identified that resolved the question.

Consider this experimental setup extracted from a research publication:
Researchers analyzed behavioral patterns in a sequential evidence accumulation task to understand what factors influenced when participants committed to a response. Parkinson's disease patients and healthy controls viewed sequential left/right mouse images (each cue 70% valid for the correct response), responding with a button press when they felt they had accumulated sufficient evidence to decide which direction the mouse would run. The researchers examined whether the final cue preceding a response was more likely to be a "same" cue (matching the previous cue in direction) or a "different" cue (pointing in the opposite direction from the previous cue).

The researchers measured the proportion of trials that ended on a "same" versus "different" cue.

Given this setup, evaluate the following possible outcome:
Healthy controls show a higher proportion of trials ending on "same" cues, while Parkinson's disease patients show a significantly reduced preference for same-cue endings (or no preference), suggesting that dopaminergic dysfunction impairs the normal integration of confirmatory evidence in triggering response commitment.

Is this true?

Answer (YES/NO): NO